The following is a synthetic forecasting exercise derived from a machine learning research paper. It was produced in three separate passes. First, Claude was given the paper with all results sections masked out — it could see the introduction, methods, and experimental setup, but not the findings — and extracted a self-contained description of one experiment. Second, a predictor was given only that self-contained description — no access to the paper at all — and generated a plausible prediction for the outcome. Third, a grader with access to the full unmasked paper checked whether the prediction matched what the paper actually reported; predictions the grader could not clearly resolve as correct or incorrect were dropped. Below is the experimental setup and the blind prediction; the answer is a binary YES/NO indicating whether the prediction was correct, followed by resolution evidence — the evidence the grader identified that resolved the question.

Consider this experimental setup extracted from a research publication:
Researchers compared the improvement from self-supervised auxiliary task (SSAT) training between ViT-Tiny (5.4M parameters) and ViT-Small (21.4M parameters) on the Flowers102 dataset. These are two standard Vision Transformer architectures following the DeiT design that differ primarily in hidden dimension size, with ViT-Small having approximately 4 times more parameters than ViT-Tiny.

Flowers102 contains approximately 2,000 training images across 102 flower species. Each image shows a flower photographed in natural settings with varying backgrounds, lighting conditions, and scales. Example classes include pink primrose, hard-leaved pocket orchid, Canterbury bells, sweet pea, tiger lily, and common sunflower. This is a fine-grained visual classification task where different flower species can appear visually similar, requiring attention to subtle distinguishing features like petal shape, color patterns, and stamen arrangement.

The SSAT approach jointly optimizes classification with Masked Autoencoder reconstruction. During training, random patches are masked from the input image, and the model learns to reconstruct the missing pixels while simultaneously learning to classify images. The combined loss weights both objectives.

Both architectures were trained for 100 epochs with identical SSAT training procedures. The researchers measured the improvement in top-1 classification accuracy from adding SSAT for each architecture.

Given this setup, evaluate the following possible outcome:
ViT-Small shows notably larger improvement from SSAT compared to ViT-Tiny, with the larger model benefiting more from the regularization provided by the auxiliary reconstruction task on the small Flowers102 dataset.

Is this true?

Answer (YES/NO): NO